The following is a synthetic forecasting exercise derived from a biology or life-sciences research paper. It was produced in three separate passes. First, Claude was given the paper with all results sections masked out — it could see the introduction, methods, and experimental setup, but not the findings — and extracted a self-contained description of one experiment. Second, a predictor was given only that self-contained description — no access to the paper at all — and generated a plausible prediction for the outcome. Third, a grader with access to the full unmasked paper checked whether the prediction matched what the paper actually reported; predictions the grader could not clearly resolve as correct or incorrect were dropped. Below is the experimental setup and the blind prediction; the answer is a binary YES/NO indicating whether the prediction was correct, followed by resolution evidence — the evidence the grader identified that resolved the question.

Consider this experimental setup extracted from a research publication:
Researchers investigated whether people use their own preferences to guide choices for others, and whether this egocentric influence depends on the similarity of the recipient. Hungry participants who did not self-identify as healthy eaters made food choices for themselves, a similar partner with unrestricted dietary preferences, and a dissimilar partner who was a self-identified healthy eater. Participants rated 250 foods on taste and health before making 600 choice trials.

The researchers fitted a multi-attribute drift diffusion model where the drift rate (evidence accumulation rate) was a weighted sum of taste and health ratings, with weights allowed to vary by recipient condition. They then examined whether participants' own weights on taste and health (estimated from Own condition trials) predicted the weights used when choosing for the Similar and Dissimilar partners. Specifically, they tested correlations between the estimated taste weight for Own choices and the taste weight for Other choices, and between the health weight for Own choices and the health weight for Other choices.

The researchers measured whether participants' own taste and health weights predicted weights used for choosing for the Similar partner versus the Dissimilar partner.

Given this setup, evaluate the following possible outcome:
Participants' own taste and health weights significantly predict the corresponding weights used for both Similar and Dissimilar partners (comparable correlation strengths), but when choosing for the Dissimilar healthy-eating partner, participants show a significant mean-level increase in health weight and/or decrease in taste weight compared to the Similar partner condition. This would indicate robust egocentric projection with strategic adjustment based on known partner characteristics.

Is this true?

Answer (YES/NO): NO